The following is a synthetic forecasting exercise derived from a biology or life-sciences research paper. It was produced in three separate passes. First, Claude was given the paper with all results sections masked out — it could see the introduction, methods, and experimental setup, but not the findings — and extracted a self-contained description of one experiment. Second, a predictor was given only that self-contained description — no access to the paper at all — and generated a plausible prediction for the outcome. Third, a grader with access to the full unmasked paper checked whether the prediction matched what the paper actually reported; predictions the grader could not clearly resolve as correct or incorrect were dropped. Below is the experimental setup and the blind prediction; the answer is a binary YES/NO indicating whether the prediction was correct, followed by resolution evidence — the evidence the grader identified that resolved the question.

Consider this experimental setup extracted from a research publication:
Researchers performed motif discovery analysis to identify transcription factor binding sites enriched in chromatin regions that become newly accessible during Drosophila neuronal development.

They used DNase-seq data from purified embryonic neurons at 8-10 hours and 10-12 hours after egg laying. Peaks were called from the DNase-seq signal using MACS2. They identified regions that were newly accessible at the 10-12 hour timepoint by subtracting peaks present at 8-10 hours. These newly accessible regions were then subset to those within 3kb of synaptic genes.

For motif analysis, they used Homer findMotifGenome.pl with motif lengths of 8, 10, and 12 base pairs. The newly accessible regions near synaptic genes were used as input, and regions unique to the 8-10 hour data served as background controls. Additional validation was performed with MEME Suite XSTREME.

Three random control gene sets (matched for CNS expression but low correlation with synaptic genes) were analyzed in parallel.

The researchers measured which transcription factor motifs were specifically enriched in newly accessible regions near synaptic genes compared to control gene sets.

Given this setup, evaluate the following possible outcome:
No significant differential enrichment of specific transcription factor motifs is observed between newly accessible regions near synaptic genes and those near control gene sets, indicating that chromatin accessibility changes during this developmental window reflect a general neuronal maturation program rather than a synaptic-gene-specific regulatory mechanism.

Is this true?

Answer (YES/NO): NO